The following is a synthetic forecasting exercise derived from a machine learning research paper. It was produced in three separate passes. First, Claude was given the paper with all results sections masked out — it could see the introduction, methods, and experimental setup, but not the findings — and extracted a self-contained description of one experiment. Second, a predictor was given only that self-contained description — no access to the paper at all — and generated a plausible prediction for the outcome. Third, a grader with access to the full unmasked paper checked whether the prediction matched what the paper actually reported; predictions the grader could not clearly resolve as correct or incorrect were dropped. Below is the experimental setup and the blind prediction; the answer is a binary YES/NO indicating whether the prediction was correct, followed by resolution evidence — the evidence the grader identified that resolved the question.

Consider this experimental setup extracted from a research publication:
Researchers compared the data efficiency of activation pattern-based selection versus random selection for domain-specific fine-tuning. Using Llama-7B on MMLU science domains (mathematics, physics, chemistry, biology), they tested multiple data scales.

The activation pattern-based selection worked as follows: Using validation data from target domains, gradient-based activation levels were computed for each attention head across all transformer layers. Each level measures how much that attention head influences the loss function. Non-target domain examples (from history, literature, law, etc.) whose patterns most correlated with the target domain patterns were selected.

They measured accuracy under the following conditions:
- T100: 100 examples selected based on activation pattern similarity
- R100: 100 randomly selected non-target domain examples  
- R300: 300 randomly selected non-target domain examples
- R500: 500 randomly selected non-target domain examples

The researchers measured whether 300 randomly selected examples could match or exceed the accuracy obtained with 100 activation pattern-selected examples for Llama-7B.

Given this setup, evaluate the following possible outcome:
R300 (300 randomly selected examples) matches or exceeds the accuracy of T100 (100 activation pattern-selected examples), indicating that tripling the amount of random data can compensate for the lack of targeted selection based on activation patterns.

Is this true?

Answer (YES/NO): YES